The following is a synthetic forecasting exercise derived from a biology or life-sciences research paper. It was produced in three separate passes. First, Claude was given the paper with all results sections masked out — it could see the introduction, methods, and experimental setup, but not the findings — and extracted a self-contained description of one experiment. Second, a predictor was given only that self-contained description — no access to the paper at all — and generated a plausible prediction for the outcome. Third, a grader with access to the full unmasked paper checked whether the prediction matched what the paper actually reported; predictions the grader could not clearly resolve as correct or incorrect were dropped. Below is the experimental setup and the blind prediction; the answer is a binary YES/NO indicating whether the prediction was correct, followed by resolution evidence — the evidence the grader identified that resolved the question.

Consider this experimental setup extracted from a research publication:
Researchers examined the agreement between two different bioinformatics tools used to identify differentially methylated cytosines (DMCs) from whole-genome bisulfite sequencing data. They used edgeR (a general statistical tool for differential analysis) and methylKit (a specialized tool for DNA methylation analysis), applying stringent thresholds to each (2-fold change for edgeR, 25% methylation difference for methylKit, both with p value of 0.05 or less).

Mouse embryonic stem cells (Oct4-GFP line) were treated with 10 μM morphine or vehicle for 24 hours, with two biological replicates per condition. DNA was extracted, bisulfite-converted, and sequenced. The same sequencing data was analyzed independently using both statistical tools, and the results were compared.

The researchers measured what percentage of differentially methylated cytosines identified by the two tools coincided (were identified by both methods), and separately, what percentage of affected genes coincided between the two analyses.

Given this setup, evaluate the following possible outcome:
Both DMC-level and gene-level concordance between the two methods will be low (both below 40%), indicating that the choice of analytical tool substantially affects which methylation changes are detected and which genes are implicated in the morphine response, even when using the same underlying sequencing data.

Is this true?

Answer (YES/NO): NO